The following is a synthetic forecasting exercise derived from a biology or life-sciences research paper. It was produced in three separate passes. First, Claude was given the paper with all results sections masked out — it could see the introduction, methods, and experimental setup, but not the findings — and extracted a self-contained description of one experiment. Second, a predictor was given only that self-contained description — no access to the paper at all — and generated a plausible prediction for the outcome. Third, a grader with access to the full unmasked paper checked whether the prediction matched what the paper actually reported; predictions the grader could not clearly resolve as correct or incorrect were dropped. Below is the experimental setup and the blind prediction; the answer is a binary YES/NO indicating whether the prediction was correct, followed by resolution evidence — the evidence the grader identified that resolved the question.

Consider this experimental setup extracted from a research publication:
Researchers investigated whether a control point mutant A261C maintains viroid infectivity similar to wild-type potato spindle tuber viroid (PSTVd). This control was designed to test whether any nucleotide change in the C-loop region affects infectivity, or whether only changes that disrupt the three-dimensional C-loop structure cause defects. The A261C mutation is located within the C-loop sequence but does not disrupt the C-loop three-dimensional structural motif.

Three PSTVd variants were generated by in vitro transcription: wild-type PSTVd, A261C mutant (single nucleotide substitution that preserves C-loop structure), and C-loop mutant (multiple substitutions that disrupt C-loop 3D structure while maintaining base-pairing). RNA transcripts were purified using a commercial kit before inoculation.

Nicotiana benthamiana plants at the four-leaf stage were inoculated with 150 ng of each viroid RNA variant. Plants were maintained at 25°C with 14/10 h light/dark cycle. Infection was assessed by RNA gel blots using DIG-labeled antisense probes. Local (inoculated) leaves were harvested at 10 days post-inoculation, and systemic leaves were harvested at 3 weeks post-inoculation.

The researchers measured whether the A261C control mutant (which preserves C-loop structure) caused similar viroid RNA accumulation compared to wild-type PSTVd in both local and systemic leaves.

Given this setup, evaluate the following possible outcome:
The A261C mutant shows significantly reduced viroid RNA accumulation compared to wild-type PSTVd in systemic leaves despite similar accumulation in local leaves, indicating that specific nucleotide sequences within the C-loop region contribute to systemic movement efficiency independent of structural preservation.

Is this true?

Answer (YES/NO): NO